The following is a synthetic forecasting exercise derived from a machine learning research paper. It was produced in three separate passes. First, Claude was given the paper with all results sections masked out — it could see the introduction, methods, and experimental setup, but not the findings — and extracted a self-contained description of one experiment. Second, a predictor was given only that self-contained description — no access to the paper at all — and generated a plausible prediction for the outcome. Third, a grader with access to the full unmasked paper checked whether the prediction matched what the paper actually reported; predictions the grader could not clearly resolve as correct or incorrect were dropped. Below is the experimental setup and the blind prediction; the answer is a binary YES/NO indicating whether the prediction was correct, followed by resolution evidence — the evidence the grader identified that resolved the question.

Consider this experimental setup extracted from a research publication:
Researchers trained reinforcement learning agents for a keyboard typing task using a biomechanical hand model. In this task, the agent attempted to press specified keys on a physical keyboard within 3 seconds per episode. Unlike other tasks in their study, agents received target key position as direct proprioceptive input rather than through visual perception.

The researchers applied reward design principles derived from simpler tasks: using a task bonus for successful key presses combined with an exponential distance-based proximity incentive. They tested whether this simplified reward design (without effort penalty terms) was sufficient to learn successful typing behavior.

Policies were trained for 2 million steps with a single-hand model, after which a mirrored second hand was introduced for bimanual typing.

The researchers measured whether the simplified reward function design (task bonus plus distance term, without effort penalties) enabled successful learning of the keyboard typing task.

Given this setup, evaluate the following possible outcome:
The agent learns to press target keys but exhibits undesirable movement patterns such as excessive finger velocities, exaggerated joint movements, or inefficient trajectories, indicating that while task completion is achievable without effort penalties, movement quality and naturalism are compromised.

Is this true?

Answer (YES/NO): NO